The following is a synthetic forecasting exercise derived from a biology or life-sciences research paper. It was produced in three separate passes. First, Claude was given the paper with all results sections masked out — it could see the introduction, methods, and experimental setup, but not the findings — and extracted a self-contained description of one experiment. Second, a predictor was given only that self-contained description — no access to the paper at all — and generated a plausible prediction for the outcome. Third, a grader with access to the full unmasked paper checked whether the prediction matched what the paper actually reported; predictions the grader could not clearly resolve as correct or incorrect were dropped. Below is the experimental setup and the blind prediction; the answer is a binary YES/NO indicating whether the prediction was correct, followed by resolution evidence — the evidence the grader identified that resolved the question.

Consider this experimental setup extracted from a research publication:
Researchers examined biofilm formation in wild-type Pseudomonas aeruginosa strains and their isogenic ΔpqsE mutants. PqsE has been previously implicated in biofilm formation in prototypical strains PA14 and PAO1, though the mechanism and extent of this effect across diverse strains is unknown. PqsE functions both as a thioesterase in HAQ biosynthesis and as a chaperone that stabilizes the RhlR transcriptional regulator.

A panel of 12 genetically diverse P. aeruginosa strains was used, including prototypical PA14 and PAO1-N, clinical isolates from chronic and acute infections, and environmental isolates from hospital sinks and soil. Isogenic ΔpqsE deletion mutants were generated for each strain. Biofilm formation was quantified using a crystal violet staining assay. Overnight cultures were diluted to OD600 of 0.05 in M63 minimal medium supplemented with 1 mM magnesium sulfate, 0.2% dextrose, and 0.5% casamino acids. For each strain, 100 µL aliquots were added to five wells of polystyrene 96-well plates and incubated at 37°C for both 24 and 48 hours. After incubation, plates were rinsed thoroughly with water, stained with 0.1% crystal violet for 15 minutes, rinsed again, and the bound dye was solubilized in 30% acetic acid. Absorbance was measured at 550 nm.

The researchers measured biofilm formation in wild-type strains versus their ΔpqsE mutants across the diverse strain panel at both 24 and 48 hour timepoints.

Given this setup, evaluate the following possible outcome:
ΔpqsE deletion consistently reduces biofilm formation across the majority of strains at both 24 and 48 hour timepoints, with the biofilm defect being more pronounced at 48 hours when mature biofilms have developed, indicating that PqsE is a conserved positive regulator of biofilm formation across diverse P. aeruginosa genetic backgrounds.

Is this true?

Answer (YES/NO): NO